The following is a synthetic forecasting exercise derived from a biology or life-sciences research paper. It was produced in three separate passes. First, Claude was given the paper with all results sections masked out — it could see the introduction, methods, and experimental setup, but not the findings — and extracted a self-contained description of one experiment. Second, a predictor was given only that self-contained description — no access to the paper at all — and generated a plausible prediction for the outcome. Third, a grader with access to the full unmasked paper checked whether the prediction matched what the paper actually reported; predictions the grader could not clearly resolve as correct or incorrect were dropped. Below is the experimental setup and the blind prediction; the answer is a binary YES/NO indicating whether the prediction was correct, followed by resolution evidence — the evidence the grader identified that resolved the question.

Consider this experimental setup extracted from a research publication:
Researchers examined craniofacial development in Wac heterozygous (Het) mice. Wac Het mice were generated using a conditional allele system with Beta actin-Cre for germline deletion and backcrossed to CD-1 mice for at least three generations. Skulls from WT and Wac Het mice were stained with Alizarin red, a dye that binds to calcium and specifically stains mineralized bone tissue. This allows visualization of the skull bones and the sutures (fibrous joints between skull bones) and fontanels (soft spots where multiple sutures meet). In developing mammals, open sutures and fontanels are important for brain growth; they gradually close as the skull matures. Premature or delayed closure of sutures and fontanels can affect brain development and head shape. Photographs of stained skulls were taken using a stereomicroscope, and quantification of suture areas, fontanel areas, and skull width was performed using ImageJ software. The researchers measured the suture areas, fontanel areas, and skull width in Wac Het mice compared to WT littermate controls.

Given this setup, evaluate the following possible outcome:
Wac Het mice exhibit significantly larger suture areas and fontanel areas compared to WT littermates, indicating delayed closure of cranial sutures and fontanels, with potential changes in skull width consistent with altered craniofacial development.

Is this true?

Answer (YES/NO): YES